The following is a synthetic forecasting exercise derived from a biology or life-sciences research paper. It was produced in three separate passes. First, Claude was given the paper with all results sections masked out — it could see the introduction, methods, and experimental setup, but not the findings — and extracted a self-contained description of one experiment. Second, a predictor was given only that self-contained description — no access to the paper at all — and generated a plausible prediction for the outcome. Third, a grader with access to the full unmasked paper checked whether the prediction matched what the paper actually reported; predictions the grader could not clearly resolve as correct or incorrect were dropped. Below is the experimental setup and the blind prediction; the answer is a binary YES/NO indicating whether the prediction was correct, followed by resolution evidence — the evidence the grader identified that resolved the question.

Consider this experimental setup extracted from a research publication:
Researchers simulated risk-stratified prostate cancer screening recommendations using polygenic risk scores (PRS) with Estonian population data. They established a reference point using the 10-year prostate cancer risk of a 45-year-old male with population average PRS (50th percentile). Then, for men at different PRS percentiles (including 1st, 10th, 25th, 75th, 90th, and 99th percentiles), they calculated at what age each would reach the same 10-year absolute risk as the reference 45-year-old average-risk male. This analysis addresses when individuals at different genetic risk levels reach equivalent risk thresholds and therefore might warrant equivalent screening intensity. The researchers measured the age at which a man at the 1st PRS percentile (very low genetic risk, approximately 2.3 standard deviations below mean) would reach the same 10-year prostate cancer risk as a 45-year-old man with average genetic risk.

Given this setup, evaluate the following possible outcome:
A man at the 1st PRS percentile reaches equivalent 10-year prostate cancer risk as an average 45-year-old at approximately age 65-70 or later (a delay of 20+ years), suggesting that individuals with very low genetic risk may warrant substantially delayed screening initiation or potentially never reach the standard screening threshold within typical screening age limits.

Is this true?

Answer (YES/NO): NO